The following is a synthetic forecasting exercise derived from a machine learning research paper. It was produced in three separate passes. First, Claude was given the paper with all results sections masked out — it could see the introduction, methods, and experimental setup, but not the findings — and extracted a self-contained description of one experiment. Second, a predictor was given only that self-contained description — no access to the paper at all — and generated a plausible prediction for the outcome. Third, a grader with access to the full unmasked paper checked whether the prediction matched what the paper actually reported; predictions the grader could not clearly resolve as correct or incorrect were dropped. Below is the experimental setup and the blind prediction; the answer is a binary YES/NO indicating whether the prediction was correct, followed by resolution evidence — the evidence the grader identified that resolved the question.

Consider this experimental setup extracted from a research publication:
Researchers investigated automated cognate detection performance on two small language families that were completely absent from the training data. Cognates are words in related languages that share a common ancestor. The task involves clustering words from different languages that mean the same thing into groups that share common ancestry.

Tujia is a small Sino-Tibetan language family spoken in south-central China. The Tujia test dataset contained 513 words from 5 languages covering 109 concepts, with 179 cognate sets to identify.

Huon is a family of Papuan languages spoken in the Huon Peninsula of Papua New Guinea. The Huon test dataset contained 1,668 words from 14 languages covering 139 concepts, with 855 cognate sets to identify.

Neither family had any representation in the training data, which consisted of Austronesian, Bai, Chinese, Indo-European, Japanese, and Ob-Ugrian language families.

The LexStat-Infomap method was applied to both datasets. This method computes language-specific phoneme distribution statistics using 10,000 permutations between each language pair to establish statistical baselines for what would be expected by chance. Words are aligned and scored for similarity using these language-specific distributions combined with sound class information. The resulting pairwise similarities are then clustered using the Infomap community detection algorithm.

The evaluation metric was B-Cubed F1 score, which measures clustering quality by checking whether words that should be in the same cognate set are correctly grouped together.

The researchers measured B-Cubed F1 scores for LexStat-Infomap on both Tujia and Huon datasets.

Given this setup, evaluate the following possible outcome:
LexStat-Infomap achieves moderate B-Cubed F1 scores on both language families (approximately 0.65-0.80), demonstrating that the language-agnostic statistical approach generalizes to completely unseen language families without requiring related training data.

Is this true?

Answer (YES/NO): NO